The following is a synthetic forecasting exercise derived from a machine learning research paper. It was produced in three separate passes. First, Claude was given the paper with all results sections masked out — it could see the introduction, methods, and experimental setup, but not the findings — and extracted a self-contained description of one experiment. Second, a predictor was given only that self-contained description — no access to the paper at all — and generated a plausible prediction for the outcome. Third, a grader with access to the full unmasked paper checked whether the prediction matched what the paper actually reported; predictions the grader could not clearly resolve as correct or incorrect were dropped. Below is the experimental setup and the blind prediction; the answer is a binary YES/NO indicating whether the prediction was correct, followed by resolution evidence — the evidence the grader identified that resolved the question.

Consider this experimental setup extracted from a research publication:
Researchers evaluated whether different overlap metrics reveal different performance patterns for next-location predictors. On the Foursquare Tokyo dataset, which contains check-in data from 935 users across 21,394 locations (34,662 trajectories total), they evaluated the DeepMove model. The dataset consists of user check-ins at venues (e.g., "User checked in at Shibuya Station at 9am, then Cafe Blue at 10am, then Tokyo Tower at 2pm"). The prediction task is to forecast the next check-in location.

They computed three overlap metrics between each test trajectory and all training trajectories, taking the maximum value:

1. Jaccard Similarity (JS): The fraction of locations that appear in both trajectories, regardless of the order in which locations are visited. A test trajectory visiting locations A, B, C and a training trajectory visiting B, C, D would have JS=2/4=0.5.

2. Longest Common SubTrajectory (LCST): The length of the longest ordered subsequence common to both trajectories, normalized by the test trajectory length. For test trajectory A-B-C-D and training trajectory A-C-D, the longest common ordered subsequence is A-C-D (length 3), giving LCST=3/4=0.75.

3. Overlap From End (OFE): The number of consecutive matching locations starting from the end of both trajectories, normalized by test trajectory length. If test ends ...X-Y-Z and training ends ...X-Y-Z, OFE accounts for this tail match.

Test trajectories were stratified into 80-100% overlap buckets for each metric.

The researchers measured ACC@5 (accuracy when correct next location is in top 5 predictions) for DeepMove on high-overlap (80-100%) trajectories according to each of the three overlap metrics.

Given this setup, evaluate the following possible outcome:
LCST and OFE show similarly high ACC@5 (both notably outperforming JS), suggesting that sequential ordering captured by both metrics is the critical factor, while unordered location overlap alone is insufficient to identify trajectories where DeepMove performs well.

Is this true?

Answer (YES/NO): NO